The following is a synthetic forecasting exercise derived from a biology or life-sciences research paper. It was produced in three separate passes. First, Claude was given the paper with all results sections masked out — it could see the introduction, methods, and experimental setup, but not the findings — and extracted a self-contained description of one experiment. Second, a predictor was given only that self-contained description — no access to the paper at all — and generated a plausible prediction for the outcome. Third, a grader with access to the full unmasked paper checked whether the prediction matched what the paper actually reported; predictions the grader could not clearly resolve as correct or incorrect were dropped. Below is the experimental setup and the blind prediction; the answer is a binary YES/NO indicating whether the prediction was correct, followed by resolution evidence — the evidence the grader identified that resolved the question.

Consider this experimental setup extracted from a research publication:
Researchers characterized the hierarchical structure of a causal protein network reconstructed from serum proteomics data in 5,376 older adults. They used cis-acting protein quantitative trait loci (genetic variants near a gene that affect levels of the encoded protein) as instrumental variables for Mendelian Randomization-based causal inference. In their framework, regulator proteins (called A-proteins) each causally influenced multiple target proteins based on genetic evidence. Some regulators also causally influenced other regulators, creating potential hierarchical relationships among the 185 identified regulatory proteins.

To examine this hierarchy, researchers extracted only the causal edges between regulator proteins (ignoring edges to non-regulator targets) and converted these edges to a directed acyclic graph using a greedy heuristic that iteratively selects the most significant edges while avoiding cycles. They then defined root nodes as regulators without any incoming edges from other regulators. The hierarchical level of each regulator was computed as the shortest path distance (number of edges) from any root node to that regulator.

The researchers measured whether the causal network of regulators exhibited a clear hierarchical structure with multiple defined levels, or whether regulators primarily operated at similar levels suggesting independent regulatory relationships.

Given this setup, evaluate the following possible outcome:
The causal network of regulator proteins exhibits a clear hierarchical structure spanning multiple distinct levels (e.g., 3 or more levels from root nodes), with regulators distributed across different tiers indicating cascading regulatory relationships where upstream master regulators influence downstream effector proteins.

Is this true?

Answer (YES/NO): YES